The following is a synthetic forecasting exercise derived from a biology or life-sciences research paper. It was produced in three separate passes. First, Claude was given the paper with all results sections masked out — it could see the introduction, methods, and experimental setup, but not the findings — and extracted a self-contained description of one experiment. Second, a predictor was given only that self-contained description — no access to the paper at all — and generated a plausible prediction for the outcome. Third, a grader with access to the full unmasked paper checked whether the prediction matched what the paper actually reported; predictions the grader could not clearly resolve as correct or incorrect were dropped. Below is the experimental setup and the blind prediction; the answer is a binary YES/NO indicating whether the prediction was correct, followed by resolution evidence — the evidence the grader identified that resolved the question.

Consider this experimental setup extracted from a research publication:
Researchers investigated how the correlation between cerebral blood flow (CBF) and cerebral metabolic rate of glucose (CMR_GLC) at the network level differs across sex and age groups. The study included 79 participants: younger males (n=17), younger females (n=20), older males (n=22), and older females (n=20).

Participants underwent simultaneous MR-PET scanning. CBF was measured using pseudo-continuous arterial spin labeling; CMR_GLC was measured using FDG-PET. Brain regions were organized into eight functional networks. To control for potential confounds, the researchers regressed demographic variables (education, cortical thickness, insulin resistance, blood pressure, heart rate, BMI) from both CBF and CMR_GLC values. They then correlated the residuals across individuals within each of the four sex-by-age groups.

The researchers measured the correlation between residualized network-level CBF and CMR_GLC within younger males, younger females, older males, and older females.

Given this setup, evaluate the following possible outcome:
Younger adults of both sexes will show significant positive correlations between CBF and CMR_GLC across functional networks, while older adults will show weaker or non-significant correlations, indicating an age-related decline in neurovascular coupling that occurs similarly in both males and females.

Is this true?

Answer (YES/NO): NO